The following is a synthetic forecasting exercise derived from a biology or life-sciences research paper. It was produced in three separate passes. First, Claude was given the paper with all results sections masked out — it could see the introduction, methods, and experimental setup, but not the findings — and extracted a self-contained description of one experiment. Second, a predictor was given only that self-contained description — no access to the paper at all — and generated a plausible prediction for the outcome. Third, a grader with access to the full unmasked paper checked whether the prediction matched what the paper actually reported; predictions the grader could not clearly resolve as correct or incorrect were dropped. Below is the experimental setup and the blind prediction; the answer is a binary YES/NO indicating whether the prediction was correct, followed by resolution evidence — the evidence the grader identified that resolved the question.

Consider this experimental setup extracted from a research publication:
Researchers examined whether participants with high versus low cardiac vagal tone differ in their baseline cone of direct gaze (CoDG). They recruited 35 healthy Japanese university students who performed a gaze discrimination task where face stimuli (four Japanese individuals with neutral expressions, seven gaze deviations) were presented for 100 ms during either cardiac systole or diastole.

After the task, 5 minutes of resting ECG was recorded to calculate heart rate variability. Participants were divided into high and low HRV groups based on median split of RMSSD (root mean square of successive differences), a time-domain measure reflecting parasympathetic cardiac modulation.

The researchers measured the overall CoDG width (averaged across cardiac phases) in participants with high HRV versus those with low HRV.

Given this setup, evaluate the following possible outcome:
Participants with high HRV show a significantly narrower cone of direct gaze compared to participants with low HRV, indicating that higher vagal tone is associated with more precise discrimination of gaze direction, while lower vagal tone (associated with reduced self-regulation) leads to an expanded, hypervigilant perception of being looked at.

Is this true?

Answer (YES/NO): NO